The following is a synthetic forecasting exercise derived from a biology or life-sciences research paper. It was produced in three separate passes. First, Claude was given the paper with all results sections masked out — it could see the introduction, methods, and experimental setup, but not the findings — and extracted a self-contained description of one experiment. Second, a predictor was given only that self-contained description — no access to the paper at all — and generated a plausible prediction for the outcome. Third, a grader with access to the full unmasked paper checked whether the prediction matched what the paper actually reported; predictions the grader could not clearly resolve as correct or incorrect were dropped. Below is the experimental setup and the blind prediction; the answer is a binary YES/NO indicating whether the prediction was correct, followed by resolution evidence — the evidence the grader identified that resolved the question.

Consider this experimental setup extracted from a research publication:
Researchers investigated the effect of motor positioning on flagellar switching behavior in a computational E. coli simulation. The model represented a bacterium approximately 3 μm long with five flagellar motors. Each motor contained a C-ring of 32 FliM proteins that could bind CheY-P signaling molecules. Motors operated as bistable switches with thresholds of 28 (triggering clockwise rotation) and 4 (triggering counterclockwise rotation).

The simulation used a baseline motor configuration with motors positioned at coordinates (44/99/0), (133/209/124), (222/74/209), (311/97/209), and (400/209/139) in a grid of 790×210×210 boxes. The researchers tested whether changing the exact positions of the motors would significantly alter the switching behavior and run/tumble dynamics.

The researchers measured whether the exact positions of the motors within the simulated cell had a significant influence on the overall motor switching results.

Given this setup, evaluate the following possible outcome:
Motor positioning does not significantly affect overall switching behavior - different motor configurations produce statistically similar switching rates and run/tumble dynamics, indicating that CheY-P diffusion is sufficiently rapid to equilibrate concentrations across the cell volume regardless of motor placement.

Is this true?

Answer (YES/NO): YES